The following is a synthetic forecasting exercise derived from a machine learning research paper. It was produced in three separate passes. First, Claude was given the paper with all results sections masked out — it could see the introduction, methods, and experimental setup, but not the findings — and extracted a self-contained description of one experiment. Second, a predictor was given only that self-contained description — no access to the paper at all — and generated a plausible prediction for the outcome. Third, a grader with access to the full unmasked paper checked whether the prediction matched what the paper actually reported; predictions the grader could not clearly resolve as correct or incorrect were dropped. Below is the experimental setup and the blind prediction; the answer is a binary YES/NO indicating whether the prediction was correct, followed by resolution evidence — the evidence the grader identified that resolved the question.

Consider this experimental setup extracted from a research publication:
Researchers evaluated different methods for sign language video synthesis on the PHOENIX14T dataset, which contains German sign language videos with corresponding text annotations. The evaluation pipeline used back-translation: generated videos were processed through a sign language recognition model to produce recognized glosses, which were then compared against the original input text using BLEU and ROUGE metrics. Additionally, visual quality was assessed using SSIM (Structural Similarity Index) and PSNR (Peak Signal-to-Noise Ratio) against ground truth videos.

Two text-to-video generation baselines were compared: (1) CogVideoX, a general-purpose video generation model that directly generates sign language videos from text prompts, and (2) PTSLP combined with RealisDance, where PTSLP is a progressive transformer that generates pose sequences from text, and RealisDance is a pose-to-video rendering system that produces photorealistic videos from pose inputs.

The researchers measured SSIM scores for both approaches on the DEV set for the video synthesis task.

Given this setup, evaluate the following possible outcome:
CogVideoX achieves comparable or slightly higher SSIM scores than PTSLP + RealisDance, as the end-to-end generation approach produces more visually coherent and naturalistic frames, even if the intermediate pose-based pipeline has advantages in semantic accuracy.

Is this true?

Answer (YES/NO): NO